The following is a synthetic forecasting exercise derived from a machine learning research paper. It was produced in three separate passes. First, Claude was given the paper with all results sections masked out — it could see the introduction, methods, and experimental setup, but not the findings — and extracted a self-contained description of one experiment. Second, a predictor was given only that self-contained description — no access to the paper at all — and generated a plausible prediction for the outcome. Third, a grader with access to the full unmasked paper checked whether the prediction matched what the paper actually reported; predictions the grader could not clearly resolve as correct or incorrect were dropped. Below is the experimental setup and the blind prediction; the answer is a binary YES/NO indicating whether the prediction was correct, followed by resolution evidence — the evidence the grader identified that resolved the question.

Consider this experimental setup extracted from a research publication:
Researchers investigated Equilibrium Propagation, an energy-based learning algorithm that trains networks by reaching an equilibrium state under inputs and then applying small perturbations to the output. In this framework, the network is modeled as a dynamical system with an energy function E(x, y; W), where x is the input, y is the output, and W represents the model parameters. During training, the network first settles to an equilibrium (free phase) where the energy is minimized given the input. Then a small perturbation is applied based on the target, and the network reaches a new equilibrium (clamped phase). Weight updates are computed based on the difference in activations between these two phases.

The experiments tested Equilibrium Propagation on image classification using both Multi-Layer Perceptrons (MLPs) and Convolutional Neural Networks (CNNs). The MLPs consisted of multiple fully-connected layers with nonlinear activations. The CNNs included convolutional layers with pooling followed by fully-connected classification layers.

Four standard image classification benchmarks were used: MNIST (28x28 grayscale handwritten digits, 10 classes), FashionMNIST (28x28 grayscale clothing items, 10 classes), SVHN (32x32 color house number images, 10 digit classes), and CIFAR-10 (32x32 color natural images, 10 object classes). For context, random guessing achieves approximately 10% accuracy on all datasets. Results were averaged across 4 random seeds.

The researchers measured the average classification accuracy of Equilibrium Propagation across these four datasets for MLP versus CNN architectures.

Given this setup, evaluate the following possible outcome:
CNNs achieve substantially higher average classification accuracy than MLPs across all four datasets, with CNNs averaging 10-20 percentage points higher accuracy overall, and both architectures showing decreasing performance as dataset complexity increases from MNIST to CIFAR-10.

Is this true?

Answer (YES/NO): NO